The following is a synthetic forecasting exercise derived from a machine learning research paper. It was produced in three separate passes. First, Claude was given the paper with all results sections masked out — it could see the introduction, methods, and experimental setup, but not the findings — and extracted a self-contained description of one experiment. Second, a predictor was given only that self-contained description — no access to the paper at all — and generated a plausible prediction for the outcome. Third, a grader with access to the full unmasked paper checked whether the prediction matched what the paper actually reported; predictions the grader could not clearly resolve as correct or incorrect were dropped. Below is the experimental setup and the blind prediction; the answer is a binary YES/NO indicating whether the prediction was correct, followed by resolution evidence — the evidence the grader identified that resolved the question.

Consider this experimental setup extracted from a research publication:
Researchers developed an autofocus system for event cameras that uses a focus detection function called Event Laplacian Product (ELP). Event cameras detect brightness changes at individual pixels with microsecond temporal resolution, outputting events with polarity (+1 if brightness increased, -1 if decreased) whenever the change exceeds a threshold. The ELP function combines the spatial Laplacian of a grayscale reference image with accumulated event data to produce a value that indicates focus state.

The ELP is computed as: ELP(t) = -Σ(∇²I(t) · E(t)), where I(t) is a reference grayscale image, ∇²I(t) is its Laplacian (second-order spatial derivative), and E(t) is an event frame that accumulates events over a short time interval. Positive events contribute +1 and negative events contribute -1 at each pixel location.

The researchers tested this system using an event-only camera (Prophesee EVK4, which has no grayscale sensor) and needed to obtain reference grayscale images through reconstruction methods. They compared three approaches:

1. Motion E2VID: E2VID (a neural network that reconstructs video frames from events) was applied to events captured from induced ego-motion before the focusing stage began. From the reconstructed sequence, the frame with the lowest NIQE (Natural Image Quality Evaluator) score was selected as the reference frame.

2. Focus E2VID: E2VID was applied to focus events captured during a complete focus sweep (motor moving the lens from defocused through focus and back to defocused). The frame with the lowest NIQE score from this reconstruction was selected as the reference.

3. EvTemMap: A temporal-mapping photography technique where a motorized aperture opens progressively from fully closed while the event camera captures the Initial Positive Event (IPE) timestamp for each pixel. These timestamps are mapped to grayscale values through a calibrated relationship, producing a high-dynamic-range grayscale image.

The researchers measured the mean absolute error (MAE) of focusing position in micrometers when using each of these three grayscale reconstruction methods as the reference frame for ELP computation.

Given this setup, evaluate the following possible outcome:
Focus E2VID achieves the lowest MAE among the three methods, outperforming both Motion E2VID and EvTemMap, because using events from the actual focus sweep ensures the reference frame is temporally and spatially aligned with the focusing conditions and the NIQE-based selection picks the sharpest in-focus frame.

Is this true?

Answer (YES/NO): NO